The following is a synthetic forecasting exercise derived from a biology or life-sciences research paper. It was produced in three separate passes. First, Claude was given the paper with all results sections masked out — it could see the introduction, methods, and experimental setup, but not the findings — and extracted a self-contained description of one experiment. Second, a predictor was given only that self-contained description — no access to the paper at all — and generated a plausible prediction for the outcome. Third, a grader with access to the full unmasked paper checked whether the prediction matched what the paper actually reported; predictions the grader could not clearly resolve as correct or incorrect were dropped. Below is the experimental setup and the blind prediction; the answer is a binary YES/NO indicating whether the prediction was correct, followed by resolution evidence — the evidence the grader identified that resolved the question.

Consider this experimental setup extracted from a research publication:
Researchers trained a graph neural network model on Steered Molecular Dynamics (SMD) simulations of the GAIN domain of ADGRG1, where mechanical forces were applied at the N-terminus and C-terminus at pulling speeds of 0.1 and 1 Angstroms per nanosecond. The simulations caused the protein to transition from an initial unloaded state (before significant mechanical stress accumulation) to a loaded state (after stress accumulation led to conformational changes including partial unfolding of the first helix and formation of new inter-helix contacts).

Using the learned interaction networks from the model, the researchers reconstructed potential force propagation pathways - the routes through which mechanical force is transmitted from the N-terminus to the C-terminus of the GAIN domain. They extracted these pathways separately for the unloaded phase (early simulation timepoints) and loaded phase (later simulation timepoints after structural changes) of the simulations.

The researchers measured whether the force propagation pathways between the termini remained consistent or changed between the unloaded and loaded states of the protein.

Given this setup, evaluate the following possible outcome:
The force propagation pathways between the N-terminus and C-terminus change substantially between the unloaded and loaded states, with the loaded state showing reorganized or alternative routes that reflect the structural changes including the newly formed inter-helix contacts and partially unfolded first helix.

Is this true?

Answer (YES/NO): YES